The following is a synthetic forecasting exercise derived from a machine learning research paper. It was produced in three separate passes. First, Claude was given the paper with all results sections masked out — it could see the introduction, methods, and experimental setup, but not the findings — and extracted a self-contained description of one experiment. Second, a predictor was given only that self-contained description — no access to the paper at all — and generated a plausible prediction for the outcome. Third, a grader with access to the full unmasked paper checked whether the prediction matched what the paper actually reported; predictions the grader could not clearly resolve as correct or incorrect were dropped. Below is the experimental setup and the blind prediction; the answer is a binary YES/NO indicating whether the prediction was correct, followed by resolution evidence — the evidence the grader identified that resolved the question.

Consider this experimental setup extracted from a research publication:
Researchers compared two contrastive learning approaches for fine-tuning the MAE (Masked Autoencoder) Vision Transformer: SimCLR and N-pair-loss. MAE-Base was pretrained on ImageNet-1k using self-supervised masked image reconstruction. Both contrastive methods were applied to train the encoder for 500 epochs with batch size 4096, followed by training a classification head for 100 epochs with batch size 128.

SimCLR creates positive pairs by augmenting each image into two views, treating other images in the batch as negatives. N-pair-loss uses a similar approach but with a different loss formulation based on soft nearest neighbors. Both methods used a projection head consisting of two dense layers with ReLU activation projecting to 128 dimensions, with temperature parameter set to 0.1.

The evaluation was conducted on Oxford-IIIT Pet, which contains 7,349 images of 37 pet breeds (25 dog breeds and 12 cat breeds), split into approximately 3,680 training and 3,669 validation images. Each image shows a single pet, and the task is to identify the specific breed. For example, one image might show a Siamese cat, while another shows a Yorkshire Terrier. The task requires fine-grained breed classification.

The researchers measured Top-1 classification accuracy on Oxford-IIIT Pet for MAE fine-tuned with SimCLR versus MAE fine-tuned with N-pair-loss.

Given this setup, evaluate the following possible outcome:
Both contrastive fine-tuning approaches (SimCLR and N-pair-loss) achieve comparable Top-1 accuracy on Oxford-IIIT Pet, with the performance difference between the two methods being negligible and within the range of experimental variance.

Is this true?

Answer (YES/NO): NO